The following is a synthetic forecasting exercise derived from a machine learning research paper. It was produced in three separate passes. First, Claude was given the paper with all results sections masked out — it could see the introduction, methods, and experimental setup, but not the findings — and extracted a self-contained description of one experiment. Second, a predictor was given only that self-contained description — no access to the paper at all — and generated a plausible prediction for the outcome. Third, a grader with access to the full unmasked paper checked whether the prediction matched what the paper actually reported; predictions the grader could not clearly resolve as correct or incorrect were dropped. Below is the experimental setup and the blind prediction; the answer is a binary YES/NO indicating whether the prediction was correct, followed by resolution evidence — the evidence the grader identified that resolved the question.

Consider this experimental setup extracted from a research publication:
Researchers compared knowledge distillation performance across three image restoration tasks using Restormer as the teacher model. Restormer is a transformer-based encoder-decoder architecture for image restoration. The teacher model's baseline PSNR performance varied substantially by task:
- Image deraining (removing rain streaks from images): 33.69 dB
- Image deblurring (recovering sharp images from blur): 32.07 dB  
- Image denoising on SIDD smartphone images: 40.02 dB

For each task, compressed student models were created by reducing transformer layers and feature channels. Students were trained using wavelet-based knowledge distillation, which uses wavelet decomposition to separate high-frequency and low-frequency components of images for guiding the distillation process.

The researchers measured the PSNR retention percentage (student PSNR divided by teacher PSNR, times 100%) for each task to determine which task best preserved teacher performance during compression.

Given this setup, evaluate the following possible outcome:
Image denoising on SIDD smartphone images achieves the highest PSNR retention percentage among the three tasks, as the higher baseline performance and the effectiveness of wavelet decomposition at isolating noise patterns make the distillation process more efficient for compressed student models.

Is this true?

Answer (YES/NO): YES